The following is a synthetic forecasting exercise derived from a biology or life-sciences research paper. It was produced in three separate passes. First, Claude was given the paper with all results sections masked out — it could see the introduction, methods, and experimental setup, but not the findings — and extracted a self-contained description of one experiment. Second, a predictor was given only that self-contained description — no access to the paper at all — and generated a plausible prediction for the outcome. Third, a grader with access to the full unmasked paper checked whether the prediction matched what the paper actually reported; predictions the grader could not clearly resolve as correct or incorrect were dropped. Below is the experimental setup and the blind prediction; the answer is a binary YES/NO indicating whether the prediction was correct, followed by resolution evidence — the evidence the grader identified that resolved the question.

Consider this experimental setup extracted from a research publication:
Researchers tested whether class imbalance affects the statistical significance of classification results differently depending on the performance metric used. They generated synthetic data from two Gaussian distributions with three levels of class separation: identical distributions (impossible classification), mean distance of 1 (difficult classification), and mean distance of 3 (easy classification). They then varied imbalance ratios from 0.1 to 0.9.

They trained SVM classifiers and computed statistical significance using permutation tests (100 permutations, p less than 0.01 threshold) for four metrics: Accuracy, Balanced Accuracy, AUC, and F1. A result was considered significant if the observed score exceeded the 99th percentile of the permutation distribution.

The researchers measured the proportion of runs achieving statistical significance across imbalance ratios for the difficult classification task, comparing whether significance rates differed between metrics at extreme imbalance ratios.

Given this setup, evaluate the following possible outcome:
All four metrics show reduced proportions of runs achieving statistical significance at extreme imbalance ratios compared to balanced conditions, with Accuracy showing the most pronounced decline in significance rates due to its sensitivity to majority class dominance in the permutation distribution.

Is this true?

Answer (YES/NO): NO